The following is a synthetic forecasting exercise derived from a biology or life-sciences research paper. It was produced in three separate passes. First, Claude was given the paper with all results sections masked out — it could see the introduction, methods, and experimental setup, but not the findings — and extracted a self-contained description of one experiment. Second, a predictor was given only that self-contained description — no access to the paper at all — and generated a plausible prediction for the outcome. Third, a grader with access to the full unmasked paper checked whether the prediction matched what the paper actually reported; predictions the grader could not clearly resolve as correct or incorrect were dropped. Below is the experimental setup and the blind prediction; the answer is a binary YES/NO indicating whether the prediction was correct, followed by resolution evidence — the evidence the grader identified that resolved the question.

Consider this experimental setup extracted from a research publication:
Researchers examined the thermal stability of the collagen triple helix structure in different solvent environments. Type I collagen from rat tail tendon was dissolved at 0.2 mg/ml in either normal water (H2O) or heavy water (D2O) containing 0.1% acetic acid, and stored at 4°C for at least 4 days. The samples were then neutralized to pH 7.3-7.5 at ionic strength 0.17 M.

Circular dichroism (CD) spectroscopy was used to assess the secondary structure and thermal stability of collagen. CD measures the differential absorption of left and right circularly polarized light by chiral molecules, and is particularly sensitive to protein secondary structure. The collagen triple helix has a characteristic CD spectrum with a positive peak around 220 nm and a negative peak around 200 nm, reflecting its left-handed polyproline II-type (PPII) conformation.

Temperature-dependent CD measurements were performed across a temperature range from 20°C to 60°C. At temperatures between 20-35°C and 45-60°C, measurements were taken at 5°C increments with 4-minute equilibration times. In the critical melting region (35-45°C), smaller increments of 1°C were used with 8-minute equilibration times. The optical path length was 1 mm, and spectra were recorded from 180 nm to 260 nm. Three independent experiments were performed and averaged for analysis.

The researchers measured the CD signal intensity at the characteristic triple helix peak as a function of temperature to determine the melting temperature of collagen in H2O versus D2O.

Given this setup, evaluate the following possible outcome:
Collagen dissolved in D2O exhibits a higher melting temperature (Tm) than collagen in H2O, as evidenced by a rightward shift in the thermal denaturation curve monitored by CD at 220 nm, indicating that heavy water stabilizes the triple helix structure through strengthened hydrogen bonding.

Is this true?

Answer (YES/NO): NO